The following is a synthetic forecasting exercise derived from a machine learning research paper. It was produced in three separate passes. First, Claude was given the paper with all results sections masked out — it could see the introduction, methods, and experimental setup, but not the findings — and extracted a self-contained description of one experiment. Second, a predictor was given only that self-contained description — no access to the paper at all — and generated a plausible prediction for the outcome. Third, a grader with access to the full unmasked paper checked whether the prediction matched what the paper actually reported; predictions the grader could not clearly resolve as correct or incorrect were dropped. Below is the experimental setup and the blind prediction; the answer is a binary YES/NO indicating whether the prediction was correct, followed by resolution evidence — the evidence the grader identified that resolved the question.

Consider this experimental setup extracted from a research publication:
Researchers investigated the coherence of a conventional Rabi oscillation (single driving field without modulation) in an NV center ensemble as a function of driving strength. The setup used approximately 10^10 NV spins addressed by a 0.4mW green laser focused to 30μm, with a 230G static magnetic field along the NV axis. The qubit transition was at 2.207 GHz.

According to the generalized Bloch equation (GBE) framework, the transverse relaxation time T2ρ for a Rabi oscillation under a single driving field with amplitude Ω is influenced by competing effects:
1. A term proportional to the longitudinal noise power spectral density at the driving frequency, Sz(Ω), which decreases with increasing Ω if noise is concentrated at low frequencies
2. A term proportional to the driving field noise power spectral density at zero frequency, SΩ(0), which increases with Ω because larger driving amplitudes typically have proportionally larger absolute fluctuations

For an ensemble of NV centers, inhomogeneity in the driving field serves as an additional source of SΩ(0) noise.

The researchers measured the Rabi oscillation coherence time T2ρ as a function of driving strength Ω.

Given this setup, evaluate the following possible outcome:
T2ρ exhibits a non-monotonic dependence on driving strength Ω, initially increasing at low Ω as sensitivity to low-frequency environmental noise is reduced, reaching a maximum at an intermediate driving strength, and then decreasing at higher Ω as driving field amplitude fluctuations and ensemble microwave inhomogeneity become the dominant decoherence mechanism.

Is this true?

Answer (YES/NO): NO